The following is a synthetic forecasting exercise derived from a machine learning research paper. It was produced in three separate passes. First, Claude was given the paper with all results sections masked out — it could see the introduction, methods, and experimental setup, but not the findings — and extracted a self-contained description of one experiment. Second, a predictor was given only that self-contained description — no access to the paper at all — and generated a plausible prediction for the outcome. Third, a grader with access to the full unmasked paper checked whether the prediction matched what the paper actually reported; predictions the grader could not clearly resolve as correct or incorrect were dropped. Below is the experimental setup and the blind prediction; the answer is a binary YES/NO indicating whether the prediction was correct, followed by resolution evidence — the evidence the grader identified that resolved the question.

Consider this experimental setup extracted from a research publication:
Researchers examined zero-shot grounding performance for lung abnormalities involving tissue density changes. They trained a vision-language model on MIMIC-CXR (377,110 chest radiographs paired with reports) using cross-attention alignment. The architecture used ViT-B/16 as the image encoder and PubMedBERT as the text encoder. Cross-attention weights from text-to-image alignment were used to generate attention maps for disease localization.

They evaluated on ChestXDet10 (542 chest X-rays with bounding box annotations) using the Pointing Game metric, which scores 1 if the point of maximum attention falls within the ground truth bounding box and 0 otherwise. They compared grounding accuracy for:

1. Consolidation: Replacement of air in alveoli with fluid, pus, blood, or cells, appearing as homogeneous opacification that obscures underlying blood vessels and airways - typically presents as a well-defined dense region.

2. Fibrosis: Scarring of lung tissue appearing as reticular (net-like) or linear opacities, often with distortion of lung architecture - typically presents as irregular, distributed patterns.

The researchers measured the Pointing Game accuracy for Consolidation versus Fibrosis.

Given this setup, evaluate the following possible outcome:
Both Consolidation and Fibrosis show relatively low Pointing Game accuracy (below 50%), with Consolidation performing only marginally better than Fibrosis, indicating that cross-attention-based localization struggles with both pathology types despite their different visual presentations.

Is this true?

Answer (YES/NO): NO